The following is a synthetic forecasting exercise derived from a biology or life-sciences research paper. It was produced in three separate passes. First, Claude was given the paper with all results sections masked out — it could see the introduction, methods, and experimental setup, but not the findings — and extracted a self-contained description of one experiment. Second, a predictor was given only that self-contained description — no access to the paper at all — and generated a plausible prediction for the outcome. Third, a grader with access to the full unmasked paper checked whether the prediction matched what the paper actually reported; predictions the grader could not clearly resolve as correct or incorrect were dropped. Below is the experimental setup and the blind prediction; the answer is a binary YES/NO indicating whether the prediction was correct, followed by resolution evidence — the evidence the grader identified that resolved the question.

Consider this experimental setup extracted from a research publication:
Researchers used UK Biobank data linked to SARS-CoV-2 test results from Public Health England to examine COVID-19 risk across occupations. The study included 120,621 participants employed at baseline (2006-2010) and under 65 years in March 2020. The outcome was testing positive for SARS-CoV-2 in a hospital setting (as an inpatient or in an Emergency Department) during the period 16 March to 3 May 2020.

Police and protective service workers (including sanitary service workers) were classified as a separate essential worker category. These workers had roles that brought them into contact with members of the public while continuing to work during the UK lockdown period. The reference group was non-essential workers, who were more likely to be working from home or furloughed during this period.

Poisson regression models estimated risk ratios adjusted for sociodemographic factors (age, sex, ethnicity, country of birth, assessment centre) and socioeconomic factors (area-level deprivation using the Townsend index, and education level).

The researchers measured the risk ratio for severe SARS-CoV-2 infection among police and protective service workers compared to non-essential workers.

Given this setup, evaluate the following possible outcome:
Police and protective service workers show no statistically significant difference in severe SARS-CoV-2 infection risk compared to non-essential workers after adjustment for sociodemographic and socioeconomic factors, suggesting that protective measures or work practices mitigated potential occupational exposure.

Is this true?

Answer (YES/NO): YES